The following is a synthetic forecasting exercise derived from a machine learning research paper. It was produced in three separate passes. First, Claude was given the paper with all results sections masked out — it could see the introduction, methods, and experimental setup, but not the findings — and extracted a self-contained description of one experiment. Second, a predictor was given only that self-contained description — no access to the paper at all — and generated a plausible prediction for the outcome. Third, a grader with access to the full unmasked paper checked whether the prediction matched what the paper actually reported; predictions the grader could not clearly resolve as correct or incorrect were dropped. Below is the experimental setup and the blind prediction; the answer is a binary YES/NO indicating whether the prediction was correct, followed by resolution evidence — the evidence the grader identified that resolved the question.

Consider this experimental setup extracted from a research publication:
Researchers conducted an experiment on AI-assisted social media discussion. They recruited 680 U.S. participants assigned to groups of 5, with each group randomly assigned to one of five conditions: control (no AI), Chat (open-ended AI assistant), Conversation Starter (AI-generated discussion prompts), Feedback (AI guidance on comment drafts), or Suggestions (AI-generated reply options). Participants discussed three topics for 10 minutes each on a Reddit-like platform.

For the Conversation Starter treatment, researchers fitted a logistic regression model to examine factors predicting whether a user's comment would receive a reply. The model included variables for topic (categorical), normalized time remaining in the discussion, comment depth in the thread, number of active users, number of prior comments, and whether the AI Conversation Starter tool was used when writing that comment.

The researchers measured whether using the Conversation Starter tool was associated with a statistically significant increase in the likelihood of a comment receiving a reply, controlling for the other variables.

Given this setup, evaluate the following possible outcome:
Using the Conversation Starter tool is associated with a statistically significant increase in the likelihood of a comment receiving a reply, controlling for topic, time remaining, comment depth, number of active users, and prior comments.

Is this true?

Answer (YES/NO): YES